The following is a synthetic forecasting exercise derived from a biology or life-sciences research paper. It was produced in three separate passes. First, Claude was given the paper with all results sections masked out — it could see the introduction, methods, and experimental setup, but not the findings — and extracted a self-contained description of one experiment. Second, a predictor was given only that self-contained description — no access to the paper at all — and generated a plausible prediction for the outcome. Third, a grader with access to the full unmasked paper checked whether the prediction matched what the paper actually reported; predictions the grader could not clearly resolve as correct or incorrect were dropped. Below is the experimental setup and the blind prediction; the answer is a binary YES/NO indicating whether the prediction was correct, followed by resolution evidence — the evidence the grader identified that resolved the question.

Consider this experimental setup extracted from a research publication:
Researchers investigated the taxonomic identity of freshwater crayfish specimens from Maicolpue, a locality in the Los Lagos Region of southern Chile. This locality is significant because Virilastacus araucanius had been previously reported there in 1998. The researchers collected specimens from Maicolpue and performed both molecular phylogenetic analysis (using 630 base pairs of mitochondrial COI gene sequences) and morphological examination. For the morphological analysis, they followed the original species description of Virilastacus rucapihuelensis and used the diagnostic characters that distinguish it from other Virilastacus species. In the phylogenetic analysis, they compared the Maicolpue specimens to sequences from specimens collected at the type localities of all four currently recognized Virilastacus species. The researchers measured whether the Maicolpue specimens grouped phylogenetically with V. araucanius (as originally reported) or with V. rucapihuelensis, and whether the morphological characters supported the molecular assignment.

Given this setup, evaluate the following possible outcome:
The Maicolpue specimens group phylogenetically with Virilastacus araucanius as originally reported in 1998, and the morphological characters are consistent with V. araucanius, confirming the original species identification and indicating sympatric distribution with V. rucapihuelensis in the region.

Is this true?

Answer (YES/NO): NO